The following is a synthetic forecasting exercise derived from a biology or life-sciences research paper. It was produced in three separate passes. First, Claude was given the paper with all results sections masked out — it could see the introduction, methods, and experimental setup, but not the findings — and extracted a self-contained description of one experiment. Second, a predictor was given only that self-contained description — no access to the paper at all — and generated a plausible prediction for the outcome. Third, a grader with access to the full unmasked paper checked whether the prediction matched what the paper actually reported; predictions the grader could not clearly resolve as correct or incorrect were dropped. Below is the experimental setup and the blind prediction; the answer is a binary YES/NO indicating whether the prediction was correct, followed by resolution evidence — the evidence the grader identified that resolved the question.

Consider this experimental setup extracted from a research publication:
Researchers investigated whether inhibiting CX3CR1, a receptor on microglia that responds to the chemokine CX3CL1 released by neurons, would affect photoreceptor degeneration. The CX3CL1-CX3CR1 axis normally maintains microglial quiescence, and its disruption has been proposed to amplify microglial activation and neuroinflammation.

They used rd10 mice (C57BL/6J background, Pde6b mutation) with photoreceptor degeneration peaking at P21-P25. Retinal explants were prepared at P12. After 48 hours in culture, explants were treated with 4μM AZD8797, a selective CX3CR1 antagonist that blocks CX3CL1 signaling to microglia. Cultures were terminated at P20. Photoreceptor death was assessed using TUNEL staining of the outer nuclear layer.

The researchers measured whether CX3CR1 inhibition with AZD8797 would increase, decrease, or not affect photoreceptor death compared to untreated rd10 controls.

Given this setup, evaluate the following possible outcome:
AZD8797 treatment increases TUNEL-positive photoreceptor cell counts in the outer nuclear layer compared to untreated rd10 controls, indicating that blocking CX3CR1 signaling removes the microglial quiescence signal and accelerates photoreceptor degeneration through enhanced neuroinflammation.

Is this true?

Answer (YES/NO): NO